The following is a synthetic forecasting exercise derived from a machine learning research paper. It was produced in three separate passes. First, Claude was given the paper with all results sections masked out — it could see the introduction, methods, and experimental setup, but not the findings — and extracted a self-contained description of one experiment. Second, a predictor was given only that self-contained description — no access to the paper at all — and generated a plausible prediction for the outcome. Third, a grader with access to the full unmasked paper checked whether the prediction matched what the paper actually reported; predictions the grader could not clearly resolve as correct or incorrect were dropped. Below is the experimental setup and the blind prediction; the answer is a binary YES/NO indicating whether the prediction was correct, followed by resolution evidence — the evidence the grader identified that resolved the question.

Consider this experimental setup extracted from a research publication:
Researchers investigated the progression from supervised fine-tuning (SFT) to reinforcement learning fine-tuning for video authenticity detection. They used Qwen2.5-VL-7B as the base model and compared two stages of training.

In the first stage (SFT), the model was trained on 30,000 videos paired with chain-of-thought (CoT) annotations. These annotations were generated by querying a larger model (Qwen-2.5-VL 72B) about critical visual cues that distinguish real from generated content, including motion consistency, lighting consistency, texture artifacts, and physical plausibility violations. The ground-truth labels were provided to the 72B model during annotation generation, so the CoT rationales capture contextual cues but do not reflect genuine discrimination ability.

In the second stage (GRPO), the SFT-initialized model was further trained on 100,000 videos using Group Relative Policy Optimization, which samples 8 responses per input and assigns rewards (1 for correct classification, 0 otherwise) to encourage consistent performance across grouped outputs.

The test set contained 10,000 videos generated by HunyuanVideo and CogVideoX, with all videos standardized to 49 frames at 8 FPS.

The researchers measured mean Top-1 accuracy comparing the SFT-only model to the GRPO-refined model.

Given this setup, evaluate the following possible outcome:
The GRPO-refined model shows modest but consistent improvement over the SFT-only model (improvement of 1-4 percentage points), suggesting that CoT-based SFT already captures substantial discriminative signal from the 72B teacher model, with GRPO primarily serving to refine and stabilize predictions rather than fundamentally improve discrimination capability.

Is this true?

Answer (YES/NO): NO